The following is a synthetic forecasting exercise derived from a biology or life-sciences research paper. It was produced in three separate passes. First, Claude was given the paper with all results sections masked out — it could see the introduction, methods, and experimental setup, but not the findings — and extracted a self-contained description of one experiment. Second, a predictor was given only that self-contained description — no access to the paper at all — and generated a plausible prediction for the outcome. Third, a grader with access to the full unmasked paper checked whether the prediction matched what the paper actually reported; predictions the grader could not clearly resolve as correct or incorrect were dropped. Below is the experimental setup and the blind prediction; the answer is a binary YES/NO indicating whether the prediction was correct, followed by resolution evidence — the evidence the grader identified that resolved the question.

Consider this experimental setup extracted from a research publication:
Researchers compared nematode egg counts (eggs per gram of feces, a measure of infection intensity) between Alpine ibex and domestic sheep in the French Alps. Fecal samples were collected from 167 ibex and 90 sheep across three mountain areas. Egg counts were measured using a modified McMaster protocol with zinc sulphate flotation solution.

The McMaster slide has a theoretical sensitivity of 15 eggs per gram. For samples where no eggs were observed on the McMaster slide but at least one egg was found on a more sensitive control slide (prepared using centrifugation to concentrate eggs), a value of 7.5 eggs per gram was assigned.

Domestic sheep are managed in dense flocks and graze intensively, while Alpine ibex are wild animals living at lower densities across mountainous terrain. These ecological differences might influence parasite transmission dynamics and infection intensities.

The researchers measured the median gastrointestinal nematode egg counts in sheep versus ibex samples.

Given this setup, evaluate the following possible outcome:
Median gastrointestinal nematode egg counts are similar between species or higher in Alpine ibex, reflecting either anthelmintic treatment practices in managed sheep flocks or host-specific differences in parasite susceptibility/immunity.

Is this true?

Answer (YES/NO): YES